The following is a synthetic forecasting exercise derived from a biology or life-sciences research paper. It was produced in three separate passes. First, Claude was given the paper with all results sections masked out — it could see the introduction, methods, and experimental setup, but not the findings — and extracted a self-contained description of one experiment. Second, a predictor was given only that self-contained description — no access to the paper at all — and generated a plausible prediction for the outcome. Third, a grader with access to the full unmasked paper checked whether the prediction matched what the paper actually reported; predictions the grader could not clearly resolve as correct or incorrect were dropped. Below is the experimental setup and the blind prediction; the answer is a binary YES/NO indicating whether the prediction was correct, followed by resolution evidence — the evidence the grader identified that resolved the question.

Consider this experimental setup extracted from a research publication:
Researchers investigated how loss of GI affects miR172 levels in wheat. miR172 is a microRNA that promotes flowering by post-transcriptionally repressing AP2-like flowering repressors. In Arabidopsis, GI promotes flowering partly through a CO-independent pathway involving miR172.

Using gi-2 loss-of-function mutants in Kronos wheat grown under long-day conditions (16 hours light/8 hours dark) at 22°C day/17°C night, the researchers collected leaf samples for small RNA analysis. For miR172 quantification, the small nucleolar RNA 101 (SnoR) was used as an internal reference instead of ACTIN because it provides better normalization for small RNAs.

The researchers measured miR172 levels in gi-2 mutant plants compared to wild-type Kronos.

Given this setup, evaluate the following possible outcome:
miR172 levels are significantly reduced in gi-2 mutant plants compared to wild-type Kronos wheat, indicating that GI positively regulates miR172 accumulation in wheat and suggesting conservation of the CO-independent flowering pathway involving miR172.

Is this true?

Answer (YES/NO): YES